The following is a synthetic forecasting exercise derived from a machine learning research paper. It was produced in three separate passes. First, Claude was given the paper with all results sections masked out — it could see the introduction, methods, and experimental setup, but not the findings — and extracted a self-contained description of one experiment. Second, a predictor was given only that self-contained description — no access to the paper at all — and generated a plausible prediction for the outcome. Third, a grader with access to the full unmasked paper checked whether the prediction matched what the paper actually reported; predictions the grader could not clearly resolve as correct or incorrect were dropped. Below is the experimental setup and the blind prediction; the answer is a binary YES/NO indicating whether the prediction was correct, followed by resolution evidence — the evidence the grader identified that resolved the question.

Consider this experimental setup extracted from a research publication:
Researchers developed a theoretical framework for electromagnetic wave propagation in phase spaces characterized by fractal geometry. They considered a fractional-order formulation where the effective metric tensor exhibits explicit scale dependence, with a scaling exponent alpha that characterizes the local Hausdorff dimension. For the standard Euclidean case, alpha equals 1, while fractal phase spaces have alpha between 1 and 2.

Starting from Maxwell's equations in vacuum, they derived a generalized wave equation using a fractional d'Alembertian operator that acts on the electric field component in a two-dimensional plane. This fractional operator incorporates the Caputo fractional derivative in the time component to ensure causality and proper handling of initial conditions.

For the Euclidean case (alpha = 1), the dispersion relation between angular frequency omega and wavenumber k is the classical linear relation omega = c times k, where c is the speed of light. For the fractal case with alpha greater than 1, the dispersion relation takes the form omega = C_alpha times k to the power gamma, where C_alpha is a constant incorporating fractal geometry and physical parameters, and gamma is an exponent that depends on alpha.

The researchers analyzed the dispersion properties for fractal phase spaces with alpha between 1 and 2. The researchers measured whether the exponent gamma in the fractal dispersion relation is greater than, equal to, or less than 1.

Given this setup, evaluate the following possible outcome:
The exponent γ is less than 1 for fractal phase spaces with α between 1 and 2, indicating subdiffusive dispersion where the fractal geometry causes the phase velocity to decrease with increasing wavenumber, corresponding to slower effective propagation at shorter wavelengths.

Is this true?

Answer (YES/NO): YES